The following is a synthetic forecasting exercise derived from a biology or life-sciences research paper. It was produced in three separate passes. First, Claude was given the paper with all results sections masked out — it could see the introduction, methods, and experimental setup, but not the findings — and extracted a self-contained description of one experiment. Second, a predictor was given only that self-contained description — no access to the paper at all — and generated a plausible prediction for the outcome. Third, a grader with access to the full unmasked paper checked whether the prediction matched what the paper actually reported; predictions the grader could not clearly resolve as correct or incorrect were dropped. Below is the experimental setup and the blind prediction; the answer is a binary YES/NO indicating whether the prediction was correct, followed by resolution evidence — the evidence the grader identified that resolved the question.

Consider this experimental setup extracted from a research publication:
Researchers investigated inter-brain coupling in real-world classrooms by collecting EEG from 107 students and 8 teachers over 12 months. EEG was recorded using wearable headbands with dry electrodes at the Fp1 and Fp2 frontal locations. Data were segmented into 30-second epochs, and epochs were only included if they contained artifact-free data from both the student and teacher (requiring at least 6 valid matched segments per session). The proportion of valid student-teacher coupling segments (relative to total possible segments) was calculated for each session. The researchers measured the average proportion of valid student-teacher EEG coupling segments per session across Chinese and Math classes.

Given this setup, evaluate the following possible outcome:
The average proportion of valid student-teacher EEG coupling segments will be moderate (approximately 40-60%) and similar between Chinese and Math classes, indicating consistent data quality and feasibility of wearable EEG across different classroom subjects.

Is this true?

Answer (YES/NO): YES